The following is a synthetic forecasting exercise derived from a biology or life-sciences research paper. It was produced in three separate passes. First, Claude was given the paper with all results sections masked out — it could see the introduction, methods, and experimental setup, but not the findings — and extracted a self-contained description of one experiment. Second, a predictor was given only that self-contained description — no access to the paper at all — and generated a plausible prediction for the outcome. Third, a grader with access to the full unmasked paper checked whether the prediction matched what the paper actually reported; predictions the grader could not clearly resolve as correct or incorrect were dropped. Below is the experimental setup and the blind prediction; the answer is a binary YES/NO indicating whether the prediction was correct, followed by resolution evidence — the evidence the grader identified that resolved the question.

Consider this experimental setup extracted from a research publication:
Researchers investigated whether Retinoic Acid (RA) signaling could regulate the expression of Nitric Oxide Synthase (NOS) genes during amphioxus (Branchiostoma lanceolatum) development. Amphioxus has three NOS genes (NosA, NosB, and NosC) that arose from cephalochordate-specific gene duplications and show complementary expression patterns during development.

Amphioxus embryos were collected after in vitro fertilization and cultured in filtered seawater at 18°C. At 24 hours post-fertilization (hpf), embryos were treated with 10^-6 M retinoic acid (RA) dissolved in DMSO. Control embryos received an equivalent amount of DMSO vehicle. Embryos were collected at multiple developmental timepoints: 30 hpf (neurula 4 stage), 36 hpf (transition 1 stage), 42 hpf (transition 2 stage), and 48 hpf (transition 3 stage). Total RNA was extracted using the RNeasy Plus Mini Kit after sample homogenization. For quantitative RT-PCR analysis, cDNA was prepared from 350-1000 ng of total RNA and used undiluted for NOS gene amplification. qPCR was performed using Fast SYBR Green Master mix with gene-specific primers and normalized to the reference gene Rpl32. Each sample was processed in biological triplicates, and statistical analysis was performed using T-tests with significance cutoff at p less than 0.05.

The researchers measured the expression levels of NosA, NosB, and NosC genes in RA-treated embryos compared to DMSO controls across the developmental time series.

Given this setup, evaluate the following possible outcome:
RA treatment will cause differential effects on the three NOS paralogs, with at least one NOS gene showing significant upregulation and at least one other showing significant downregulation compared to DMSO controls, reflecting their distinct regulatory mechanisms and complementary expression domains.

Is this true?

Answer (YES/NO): NO